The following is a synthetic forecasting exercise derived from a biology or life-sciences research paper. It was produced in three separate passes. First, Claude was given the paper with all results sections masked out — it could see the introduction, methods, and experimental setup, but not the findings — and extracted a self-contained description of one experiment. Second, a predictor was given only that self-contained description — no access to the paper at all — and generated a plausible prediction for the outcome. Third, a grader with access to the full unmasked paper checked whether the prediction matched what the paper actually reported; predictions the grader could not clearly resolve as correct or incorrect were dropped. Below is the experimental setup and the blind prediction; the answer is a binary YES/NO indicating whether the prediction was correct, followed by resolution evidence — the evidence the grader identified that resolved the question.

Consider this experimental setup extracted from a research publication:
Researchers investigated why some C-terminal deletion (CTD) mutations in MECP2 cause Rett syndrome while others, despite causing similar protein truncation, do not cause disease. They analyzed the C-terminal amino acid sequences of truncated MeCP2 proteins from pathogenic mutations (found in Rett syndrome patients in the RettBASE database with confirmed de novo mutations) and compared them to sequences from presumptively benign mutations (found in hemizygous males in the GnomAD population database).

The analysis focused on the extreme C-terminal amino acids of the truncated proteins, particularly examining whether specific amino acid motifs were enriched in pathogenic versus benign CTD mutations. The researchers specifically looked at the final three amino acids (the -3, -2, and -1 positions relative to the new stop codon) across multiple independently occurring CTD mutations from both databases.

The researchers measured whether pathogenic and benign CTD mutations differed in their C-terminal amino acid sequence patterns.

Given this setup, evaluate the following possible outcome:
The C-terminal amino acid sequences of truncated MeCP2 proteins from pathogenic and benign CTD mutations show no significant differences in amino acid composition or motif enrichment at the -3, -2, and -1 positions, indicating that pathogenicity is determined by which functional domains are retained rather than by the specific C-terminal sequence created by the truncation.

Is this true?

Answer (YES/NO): NO